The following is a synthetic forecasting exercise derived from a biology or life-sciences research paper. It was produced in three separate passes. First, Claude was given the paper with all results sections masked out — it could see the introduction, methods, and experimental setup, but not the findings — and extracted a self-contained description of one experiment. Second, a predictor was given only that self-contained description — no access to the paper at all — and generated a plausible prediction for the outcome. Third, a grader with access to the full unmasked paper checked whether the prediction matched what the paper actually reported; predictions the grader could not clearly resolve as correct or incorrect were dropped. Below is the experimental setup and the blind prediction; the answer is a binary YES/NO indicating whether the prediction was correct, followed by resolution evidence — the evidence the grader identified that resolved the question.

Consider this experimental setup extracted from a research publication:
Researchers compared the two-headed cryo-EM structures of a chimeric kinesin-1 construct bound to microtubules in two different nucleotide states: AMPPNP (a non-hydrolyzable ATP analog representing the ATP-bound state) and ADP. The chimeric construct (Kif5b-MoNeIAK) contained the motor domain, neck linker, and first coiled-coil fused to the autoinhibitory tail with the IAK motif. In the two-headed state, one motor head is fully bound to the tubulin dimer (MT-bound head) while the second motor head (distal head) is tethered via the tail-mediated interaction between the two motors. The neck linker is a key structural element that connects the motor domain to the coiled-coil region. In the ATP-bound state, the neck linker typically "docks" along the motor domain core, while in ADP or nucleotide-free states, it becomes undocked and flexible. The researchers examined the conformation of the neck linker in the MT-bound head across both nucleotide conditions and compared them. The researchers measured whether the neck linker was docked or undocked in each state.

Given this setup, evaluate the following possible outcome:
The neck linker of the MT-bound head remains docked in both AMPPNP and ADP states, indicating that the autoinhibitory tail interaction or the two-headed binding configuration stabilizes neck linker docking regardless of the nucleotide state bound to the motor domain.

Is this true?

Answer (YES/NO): NO